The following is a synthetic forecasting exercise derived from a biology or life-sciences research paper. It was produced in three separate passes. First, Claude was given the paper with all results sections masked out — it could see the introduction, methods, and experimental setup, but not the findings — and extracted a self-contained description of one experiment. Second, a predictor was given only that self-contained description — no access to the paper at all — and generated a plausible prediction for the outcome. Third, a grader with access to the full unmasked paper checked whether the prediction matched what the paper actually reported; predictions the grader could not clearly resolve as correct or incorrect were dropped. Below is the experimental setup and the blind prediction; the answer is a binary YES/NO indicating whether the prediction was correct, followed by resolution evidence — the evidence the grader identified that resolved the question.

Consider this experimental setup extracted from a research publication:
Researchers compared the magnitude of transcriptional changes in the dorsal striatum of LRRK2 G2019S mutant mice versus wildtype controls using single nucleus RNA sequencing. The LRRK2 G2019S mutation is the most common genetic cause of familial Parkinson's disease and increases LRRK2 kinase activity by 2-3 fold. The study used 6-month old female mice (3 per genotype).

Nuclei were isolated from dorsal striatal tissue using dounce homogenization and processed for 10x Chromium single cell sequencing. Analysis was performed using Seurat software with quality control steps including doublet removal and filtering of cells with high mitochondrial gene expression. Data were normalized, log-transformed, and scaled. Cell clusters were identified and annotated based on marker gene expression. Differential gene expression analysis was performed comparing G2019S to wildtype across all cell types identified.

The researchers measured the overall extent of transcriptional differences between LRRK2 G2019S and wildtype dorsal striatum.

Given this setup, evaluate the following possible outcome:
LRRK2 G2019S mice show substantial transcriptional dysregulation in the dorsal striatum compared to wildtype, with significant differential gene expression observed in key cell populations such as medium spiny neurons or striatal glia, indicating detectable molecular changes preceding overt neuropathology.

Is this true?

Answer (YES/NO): NO